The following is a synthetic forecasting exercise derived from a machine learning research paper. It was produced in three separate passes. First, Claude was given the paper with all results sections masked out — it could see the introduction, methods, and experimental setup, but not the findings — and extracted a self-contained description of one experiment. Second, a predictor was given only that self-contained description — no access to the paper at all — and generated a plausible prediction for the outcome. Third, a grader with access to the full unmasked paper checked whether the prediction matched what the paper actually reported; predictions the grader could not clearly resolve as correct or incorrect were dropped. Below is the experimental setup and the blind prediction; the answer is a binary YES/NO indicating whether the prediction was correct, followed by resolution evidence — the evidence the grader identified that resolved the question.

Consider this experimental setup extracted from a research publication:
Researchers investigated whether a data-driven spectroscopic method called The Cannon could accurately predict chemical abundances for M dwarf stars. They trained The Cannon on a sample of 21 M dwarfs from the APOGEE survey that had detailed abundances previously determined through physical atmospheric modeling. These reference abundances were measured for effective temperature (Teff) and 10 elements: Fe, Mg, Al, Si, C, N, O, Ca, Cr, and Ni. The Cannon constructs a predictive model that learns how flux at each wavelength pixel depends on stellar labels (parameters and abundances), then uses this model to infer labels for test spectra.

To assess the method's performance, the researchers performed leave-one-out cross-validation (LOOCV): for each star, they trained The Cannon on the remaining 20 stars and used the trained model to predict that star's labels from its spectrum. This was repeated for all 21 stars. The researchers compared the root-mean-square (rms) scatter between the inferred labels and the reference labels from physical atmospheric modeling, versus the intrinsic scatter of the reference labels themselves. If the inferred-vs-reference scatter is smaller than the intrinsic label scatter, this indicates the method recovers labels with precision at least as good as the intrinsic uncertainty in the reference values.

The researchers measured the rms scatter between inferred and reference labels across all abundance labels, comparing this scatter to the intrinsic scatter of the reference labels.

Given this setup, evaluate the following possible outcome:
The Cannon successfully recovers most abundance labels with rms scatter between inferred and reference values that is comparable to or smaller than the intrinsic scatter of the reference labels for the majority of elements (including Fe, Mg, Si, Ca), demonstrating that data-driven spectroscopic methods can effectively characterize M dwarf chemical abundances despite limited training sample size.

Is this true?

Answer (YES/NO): NO